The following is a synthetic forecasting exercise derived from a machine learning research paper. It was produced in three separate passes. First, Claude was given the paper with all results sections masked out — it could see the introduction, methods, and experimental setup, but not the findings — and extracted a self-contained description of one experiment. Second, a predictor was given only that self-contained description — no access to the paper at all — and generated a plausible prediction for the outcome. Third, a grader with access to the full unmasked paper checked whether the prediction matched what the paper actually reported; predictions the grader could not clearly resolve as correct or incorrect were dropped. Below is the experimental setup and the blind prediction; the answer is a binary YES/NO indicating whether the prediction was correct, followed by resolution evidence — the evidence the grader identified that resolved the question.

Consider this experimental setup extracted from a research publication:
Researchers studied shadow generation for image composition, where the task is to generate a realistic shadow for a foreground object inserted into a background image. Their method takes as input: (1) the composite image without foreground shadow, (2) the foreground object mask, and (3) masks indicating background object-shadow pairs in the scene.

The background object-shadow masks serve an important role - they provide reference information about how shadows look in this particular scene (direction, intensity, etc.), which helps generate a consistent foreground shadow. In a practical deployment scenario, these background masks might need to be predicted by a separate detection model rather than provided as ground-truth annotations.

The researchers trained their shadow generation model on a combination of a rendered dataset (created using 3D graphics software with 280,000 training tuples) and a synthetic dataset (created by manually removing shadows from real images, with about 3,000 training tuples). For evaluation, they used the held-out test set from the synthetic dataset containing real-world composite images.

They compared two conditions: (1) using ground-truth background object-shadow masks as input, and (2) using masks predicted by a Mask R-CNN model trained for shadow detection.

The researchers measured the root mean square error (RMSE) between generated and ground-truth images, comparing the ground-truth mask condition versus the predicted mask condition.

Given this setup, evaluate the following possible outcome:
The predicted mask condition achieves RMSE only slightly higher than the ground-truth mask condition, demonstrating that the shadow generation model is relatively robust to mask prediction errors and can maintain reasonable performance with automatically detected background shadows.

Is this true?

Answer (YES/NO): YES